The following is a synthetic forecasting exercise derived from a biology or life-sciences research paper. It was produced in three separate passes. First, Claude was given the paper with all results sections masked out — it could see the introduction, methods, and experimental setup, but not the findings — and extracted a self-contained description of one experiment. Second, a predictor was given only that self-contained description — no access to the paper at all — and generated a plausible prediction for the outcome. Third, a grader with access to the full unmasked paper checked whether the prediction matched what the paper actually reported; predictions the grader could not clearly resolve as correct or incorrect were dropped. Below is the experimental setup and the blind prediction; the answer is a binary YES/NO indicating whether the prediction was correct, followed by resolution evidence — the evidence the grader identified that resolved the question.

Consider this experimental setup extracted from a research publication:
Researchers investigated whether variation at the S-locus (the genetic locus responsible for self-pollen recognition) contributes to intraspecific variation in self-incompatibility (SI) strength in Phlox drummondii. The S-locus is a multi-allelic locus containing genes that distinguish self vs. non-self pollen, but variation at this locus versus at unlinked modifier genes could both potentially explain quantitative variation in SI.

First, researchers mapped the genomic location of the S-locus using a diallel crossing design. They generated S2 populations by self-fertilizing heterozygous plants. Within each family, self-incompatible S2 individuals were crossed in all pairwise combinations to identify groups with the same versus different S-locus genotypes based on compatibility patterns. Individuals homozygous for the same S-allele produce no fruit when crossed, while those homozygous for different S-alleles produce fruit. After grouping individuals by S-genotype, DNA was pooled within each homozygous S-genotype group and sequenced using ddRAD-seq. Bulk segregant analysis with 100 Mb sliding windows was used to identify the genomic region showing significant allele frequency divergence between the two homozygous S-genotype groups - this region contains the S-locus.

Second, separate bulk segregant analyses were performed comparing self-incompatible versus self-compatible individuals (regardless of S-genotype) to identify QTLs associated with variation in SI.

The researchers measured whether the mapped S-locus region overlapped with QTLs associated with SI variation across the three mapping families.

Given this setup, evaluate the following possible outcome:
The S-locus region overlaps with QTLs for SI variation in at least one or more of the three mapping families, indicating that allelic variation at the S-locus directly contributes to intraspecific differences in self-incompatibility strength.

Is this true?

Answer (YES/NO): YES